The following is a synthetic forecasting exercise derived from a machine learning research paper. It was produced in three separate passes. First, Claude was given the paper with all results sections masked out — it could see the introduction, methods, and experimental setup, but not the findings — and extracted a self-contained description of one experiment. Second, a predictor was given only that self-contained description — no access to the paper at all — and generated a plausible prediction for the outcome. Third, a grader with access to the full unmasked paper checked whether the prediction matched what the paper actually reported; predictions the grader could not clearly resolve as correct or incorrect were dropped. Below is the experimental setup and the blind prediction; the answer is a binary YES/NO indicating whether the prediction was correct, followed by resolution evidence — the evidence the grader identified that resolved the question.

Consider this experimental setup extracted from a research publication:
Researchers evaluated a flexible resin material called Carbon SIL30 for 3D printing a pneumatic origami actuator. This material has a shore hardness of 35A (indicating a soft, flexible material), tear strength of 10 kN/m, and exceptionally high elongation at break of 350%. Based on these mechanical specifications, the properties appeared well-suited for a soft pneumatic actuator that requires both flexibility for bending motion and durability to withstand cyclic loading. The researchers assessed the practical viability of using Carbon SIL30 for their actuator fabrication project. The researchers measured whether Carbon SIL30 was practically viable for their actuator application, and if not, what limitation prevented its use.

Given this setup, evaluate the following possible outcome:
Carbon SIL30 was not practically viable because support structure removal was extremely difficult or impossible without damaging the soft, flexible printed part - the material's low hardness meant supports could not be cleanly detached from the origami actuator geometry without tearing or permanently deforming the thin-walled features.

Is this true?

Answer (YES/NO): NO